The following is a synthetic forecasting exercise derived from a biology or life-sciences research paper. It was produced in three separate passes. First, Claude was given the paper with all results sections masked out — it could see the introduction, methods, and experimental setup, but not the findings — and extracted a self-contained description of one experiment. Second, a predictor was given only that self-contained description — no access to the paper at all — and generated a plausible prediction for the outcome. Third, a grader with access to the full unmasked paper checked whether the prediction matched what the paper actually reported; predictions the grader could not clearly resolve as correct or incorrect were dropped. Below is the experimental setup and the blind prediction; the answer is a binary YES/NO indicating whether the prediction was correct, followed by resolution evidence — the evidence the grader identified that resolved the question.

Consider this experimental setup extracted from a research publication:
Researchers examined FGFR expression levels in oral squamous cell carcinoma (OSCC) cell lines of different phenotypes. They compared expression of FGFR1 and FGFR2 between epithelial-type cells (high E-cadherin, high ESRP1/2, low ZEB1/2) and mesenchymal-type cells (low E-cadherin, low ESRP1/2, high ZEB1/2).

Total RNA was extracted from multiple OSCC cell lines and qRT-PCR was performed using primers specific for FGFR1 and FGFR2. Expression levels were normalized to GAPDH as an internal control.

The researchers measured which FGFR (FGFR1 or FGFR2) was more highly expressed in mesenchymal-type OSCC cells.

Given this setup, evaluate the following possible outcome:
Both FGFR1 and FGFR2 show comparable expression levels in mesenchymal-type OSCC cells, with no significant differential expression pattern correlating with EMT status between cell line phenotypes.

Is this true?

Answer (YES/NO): NO